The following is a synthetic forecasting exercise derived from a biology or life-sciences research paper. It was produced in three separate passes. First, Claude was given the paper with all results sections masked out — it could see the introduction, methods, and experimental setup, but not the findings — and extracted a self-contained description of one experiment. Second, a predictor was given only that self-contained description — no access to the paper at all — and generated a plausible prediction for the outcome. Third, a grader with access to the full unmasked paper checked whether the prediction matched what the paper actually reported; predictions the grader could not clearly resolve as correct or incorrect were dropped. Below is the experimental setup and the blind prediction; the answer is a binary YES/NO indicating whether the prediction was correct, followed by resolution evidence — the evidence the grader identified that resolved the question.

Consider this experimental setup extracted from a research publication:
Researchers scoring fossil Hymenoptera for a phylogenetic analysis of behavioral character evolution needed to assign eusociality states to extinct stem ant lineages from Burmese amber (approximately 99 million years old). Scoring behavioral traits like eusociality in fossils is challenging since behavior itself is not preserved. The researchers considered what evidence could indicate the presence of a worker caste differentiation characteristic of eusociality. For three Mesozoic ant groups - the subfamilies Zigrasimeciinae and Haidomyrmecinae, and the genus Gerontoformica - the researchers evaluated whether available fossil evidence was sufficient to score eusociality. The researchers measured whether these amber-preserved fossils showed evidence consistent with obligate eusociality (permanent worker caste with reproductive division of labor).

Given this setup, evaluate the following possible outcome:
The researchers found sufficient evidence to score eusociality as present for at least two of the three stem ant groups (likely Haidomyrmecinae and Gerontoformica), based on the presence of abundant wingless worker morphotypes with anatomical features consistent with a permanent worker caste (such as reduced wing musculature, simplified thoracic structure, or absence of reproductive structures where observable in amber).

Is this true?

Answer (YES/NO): NO